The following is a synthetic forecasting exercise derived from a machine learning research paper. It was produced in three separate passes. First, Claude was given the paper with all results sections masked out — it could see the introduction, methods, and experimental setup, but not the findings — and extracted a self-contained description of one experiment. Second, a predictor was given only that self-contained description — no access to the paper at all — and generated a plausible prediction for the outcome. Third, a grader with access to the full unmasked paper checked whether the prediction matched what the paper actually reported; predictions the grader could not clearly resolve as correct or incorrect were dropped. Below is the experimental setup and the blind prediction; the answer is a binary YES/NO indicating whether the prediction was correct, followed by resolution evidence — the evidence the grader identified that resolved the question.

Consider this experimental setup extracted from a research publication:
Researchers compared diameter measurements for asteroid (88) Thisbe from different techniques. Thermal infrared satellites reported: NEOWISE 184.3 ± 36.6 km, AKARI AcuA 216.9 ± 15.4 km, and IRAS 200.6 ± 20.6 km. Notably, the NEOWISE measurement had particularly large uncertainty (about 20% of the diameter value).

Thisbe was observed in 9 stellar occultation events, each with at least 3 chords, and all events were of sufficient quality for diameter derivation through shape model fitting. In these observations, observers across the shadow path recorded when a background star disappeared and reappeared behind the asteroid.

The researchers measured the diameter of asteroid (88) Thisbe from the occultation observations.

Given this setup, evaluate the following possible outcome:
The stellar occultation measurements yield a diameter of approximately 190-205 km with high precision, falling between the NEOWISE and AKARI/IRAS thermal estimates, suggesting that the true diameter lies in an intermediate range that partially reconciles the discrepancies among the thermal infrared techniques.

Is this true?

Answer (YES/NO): NO